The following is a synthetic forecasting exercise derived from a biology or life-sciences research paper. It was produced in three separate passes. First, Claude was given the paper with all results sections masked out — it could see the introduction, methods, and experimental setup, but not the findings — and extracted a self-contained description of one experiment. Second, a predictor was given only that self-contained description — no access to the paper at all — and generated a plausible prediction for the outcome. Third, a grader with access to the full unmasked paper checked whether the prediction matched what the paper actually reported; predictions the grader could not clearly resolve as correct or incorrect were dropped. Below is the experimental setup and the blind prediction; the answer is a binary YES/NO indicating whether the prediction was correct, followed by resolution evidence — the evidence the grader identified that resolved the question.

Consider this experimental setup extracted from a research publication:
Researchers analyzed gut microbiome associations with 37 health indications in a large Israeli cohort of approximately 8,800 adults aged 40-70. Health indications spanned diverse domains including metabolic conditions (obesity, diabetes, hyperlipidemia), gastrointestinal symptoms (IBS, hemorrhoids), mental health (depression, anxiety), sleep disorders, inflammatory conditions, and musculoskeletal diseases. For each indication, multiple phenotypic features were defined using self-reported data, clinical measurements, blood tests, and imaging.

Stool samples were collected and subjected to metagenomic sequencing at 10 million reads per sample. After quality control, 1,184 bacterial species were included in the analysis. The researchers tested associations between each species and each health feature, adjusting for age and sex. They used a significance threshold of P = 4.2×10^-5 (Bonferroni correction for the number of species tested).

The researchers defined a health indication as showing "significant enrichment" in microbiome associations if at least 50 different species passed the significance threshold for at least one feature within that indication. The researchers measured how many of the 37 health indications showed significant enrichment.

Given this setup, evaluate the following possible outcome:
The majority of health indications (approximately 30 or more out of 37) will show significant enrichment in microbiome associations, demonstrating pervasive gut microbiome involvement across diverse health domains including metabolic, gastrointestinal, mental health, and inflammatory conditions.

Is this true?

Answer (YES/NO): NO